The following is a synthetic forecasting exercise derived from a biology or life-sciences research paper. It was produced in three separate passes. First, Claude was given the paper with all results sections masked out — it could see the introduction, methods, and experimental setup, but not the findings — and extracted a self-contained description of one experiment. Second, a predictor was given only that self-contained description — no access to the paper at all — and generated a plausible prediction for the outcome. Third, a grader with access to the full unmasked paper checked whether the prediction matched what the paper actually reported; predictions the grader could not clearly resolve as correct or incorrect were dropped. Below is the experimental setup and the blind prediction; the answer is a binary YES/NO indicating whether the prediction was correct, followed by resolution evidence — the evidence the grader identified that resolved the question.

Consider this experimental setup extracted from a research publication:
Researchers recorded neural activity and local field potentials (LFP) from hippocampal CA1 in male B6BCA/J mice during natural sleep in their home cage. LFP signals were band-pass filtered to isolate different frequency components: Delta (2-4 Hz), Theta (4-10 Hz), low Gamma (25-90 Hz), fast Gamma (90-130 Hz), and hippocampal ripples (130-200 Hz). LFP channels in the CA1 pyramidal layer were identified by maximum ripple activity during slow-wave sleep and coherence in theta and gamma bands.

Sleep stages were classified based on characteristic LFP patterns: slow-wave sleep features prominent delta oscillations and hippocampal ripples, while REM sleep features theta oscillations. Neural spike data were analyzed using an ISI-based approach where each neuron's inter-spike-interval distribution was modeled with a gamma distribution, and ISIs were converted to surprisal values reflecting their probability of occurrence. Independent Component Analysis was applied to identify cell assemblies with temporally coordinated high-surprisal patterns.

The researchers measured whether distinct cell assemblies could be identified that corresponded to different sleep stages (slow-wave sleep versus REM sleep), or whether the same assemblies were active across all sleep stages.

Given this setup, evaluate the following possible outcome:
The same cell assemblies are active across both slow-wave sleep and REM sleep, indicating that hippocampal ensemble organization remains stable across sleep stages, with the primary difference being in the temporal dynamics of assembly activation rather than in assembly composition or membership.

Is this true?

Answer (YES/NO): NO